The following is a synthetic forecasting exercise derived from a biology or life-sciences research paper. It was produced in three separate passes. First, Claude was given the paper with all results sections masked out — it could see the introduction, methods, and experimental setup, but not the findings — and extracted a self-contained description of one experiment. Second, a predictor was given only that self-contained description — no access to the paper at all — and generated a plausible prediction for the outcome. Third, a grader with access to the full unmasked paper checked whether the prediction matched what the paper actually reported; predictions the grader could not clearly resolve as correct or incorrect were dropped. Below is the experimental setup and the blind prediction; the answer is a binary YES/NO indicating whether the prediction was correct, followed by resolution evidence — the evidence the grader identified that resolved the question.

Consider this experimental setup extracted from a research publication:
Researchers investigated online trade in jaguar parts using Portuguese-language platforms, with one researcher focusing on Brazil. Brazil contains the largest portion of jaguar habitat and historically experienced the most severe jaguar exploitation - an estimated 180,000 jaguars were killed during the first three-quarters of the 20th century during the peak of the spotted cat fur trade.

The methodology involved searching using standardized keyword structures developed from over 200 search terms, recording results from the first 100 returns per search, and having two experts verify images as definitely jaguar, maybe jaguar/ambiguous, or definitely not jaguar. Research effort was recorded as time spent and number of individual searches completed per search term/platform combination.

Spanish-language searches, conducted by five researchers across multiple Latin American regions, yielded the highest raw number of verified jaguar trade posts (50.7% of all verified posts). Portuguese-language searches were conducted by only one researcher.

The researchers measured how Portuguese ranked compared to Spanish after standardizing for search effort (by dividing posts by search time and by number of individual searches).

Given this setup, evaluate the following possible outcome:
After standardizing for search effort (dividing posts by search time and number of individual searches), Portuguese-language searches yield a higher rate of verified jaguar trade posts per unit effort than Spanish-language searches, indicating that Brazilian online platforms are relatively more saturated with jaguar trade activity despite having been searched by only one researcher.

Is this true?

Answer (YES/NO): YES